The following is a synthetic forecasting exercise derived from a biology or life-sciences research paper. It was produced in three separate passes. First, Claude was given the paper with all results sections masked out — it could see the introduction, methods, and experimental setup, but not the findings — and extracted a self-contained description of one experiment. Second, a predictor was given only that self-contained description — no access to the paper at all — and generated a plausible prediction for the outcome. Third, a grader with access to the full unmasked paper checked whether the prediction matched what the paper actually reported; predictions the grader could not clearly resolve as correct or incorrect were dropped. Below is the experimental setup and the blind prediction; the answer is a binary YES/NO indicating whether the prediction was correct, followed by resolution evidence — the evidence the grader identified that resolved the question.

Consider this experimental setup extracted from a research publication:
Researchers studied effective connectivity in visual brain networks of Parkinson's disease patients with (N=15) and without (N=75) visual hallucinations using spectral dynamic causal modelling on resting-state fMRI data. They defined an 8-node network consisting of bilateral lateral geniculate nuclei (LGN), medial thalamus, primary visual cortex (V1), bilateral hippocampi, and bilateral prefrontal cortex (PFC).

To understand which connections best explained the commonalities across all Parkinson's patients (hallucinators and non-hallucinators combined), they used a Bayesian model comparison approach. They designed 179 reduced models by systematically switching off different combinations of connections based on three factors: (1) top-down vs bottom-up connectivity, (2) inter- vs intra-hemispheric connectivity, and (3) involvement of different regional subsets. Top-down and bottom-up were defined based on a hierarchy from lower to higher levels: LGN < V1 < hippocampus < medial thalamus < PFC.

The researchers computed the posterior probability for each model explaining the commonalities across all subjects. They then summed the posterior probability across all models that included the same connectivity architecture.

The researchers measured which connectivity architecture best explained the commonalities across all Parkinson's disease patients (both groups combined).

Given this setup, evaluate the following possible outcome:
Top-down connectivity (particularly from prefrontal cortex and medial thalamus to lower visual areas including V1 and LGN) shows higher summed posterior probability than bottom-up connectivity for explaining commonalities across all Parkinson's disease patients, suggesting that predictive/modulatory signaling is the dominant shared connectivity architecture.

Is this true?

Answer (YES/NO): NO